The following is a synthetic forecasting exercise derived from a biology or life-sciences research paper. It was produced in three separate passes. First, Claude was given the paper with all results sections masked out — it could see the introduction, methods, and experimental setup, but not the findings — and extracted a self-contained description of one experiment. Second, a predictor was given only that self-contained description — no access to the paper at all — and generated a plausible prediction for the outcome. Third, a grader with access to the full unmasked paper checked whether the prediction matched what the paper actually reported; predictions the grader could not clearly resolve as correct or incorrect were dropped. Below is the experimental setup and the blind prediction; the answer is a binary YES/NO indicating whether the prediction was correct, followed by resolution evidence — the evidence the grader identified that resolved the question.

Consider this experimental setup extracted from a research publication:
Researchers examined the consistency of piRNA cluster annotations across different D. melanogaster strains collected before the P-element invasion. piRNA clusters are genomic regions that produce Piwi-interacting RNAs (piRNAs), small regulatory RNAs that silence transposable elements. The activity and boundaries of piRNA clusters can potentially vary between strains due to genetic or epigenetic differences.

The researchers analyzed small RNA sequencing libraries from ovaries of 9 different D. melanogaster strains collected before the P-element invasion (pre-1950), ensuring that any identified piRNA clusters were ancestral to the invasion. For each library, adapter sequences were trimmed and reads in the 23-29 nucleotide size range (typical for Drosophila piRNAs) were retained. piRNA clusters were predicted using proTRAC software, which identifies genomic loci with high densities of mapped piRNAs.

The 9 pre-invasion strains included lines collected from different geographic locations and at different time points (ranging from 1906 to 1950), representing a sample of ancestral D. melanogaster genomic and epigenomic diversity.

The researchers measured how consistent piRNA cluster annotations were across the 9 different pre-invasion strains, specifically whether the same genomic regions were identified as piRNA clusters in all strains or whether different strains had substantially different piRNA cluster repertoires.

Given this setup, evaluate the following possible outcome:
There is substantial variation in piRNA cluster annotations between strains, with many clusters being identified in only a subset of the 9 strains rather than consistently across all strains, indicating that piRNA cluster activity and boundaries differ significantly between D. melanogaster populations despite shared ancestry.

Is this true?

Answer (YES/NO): YES